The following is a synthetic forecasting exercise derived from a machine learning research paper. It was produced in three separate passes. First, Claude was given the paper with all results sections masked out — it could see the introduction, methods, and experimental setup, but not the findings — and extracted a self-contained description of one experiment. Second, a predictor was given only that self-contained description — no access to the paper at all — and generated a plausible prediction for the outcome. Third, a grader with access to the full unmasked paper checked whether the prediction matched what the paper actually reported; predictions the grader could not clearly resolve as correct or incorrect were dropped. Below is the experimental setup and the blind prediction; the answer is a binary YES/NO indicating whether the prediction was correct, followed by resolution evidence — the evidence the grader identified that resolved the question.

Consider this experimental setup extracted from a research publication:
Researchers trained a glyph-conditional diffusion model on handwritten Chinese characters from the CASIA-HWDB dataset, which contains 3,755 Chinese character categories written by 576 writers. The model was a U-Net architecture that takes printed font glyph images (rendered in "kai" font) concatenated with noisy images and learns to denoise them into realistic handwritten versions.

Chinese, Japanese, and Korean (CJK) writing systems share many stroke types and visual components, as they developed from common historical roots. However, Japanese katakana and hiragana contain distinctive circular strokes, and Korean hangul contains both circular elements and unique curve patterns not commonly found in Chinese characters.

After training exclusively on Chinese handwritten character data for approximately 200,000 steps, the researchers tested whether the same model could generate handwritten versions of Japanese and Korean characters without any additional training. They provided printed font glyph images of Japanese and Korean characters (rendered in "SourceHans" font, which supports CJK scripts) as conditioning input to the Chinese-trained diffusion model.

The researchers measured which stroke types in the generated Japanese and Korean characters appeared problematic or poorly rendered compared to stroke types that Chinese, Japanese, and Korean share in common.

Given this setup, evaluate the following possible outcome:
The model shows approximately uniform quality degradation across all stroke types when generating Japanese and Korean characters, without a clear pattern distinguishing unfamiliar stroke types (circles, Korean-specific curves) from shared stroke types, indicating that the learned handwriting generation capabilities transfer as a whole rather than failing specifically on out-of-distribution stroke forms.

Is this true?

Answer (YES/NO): NO